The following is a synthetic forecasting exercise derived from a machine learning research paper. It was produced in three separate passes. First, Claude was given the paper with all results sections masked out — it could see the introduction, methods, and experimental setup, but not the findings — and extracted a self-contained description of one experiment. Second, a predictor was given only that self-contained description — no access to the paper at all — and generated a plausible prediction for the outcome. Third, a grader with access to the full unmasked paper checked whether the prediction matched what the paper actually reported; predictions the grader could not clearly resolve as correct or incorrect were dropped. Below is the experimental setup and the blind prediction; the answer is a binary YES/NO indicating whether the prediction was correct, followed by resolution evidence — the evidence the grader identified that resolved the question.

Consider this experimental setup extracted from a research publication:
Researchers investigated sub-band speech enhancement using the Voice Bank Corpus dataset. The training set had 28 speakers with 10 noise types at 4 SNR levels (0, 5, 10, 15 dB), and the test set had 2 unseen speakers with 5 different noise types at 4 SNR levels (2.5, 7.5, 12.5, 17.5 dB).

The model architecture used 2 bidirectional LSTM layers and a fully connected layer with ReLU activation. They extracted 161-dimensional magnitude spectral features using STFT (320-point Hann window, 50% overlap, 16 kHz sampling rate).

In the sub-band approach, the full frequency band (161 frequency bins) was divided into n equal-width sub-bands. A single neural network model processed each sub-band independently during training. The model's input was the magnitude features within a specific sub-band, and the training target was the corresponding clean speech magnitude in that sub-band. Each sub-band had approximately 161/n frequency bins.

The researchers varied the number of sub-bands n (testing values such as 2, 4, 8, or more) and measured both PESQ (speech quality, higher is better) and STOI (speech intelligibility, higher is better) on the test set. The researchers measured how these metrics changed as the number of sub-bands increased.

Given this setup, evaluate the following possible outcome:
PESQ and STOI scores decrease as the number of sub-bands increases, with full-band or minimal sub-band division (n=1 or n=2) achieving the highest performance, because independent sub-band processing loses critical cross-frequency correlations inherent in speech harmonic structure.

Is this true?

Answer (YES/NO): NO